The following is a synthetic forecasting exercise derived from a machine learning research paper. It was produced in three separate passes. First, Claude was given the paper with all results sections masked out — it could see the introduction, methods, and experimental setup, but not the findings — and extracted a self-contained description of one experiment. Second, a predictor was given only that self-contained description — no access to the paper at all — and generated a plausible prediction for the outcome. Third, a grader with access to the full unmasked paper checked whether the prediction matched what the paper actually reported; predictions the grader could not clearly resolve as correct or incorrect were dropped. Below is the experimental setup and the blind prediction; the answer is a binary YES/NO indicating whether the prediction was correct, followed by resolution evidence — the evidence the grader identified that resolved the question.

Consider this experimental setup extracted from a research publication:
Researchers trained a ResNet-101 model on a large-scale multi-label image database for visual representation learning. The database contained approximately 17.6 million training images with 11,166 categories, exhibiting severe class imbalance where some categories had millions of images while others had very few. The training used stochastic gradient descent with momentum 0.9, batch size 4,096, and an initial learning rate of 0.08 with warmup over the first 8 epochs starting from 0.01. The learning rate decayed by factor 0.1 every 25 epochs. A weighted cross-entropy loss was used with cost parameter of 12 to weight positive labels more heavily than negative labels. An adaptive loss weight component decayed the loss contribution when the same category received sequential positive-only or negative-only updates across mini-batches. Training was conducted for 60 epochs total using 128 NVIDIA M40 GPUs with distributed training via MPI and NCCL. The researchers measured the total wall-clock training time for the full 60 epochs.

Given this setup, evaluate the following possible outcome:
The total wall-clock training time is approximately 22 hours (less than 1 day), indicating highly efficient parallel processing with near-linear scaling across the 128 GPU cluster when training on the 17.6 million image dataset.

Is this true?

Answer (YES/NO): NO